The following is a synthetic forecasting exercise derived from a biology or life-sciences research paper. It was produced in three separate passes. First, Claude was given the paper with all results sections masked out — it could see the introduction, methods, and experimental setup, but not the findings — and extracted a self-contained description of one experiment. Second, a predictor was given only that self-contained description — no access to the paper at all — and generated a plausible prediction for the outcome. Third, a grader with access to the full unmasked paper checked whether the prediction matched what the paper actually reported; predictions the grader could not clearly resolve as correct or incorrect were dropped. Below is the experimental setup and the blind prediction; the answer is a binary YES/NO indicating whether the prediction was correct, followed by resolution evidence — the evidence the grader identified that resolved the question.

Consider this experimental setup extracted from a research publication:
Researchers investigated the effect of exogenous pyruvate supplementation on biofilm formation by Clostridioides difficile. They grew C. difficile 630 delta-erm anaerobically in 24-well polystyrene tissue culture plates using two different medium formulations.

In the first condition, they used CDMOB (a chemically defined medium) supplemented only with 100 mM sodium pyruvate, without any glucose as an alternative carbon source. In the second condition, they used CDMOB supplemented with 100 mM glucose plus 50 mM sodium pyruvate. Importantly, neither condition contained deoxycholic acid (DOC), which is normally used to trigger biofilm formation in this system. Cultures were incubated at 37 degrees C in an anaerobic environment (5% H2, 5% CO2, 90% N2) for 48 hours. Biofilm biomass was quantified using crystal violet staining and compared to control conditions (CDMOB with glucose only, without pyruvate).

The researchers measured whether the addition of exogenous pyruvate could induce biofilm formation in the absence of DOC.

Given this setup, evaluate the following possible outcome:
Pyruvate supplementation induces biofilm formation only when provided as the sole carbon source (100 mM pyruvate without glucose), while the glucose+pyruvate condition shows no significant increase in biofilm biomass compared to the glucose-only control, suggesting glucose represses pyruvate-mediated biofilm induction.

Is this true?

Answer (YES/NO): NO